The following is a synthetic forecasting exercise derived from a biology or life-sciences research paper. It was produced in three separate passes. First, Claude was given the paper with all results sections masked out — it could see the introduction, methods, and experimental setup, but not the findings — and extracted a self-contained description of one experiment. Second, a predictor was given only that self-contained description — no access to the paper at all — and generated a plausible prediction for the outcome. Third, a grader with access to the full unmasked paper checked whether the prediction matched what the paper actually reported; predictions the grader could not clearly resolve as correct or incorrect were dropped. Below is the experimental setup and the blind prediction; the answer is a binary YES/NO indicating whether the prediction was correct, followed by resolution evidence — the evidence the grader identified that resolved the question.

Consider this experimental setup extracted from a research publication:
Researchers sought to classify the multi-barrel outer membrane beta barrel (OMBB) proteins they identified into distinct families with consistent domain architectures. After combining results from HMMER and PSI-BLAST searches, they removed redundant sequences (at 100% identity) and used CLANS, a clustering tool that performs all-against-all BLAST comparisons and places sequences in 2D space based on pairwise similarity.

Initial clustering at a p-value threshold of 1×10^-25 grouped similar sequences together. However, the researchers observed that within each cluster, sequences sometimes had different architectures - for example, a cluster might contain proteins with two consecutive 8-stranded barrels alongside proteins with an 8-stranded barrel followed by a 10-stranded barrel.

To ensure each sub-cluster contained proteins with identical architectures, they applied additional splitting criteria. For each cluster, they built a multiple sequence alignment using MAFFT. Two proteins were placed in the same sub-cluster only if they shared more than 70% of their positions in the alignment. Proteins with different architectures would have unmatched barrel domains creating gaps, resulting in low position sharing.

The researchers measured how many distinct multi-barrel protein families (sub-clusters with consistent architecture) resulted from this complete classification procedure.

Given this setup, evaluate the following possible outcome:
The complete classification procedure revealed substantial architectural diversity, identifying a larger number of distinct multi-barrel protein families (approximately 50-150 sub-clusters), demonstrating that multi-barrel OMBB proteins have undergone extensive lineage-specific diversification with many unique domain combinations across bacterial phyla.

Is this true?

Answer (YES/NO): NO